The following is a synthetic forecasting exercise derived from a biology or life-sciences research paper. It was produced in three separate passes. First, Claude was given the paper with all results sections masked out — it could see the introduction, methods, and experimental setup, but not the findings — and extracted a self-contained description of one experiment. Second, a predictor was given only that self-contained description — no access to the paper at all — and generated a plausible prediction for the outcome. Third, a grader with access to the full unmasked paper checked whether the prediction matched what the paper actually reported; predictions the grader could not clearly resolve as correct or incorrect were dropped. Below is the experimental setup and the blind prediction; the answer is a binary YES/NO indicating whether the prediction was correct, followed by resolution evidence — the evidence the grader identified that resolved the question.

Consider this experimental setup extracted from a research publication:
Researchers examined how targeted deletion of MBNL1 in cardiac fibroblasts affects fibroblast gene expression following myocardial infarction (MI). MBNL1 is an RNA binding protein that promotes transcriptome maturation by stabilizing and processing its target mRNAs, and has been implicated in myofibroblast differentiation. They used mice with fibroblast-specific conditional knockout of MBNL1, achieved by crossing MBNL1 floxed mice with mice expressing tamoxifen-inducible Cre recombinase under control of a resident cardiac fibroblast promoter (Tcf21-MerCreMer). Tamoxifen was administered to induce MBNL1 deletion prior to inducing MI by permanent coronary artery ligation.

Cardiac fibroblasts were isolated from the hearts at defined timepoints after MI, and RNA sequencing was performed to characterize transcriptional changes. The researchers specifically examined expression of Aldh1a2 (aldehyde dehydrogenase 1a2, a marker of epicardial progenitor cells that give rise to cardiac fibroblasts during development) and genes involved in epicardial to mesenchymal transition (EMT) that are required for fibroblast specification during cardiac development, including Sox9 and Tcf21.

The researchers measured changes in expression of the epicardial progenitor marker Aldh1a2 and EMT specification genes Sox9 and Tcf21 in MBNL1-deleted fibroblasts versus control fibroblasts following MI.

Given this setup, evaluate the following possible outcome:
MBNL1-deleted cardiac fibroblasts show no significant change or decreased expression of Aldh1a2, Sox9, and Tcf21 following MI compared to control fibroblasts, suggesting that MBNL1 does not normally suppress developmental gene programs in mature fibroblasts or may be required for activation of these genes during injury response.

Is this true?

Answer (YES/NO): NO